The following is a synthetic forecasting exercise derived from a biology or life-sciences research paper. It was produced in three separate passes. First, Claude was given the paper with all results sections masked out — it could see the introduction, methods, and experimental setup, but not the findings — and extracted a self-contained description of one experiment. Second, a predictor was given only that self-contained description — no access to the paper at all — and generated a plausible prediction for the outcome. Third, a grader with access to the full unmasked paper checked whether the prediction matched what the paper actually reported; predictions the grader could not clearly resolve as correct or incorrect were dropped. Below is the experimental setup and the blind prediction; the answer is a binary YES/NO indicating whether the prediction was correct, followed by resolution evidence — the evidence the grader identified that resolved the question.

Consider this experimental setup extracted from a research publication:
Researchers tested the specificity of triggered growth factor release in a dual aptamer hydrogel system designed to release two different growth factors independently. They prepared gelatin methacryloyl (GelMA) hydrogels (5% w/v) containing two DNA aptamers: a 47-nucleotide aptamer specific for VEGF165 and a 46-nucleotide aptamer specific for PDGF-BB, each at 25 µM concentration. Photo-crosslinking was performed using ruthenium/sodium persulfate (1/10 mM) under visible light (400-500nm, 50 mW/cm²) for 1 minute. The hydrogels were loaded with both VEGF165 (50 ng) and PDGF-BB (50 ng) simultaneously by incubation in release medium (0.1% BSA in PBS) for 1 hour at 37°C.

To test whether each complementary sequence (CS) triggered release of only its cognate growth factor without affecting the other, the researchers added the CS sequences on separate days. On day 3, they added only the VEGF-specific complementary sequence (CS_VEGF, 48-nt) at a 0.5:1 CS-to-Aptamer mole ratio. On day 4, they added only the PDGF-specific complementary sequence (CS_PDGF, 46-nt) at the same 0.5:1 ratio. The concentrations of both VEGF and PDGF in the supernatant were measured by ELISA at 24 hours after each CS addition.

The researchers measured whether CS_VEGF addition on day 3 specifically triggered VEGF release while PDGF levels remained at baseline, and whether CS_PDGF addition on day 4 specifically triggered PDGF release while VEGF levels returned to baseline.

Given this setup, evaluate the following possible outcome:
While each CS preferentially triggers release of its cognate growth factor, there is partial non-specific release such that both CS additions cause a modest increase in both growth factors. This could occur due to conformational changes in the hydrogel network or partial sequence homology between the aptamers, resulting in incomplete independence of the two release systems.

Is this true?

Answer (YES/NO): NO